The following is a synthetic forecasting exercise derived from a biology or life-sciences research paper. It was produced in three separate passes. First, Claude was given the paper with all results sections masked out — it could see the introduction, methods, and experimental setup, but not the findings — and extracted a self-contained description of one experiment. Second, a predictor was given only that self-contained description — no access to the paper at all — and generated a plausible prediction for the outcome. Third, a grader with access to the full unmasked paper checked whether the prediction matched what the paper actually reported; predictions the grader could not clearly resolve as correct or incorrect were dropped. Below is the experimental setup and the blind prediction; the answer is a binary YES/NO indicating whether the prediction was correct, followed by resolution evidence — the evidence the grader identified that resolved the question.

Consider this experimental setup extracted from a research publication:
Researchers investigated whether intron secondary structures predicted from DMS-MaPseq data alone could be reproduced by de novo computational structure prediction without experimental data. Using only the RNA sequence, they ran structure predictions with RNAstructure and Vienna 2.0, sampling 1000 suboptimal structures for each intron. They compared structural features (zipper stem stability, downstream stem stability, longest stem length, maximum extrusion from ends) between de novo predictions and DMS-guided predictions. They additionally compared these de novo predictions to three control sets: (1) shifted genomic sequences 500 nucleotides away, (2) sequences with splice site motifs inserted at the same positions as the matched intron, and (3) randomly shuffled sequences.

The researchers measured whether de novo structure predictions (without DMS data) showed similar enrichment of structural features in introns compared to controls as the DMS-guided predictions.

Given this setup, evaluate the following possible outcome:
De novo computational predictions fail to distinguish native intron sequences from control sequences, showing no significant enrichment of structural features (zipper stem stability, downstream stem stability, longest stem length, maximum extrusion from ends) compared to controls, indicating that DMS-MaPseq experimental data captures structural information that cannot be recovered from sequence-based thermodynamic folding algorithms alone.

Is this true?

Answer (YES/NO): NO